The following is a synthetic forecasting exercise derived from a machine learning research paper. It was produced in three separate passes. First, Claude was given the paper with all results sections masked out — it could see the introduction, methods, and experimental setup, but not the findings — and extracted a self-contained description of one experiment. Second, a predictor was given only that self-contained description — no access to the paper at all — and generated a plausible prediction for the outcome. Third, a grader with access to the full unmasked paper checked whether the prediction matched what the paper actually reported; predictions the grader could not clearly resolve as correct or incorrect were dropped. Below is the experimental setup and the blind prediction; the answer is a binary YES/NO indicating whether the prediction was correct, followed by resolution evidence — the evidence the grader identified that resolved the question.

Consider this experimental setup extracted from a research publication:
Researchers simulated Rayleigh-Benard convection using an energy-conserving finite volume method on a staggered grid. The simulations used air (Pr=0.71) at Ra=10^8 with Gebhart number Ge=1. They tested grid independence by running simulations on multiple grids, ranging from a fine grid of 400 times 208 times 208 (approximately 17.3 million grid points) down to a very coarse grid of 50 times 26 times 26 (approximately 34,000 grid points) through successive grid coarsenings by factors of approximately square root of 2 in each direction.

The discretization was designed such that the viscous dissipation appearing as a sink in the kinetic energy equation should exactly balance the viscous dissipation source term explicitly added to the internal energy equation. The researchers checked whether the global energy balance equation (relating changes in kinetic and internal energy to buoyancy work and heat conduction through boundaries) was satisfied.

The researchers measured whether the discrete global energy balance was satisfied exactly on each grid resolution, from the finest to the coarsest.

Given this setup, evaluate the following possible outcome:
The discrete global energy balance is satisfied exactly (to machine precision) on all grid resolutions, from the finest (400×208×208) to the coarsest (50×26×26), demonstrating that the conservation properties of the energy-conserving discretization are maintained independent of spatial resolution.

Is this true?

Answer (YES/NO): YES